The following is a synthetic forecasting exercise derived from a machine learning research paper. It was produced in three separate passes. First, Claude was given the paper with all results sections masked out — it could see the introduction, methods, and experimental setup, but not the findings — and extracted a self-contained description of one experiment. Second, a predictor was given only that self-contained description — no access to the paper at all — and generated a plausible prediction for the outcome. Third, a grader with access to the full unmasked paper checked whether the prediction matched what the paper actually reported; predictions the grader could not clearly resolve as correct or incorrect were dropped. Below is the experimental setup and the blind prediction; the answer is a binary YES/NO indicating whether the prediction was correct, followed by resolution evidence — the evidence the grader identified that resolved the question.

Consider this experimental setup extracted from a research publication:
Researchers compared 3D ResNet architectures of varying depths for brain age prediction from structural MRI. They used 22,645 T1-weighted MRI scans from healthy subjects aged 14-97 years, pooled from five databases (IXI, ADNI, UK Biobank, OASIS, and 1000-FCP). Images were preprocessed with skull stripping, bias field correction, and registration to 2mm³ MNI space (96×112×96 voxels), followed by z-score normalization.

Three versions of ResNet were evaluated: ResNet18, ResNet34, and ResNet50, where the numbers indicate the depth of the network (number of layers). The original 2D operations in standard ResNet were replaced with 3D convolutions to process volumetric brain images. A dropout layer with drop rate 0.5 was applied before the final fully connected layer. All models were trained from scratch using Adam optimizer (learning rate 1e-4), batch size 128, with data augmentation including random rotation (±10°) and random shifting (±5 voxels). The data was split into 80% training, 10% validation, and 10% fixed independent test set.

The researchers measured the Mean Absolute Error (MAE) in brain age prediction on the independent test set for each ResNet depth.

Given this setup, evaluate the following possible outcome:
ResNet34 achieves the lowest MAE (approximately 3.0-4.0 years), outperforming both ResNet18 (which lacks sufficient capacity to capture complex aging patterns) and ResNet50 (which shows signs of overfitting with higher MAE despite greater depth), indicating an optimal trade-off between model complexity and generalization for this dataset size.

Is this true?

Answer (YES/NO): YES